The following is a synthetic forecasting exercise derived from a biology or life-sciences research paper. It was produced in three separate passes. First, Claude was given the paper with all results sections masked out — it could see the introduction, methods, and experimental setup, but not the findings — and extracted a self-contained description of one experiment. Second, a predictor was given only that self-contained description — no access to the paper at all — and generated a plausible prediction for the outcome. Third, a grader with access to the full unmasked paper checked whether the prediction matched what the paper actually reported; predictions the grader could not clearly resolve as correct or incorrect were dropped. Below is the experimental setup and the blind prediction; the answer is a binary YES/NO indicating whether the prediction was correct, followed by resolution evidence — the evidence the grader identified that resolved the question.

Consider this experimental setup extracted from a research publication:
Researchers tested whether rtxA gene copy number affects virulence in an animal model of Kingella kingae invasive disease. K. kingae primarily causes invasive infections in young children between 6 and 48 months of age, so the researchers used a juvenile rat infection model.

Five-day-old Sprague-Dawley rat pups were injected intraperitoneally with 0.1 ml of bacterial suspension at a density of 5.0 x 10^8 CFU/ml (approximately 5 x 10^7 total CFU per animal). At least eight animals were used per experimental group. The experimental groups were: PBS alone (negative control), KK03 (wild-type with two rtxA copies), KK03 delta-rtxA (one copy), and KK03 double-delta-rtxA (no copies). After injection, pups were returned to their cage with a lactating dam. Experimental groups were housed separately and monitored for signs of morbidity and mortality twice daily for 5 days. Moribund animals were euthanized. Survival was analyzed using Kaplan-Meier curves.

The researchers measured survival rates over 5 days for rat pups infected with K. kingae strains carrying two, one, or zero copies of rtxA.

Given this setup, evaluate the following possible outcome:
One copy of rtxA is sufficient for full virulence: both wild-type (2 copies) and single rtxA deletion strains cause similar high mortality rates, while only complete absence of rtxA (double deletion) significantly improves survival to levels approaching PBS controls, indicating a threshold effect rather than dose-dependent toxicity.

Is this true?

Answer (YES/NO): YES